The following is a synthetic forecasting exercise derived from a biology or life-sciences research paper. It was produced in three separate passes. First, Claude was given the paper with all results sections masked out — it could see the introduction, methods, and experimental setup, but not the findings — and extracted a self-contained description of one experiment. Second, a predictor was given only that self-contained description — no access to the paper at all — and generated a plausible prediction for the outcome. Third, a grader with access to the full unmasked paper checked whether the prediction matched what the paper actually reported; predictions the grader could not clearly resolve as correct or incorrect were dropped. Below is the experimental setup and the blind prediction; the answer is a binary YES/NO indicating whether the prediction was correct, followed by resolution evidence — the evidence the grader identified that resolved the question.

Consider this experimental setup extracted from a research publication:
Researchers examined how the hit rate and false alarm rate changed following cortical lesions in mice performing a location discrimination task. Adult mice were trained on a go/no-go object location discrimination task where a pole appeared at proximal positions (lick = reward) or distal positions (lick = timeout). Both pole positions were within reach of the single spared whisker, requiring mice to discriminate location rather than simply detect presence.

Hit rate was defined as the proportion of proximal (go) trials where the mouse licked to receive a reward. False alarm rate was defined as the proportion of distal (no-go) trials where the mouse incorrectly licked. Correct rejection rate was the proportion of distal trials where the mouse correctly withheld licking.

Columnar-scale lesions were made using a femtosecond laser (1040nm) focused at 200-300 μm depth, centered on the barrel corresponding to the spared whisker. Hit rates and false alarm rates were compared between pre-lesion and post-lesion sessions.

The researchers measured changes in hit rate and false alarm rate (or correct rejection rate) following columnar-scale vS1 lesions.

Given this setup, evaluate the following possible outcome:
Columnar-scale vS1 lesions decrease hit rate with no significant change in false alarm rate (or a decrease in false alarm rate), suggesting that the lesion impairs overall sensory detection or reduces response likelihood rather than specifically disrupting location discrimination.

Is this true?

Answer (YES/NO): NO